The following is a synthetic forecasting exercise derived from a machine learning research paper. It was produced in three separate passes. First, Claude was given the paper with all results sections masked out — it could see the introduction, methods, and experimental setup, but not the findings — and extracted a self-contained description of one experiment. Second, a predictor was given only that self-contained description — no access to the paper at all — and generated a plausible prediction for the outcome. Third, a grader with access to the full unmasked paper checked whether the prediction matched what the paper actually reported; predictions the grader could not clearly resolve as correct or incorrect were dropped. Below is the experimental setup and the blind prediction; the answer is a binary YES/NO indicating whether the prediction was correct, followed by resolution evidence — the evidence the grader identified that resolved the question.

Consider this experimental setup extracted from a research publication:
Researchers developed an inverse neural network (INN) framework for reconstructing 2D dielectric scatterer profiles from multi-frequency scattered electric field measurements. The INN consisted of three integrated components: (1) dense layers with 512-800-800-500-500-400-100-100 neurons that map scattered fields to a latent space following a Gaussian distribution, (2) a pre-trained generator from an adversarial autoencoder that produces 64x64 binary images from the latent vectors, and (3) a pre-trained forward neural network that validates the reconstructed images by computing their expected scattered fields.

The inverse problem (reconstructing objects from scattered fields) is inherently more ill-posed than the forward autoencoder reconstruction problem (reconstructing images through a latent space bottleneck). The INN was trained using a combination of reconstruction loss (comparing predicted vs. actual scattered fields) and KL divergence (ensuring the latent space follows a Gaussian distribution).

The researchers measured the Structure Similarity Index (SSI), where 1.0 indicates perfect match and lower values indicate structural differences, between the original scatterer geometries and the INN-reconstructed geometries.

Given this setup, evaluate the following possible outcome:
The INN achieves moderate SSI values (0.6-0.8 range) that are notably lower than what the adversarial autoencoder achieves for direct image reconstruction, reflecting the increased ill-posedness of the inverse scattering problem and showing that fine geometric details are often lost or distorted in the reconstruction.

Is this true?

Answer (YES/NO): NO